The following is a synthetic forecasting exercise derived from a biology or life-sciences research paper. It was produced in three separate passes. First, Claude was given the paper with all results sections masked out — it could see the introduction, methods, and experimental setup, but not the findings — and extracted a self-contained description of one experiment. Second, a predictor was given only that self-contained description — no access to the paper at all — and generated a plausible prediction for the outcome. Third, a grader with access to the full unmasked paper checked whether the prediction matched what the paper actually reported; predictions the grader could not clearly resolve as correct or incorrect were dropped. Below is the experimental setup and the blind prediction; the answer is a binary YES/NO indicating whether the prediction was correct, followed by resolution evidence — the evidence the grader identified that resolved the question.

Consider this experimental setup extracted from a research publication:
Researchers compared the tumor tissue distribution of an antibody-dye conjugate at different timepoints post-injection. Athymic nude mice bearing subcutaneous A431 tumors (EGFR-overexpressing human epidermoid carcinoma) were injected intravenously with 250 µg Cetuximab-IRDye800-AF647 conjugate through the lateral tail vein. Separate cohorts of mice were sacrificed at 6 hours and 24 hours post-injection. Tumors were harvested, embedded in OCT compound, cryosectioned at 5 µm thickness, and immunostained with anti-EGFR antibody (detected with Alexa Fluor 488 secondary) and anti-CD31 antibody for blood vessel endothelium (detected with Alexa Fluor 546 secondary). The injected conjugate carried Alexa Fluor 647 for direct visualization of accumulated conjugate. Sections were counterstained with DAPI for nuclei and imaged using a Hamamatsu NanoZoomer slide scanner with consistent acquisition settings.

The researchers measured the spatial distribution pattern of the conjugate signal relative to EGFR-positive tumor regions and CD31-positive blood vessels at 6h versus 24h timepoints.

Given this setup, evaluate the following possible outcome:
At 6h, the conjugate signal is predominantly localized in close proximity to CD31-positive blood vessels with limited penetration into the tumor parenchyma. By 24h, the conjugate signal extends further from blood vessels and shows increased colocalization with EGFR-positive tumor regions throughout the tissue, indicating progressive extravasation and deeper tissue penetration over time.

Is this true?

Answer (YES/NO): YES